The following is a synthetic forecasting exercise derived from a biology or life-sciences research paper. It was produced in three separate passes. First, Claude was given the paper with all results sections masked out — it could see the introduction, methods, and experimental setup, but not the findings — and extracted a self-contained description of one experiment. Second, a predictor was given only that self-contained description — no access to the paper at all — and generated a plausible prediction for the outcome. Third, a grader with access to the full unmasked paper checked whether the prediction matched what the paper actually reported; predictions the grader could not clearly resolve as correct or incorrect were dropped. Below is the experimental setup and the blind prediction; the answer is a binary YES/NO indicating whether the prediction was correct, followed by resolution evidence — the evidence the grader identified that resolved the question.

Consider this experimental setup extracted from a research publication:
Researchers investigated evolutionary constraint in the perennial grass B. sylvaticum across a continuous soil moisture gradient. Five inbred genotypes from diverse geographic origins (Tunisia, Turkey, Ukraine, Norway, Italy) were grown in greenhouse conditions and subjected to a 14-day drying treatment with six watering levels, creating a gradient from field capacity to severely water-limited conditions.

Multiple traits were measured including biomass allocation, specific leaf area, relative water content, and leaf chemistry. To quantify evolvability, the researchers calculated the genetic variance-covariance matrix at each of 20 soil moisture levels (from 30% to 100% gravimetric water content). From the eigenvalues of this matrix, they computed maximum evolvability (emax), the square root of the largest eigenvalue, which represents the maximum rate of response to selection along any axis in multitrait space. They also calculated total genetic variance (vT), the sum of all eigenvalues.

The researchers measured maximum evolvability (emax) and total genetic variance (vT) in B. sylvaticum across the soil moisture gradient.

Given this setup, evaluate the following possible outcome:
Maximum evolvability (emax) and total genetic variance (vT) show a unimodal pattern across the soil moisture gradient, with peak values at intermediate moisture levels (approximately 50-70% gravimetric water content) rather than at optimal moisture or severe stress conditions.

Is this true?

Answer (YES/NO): NO